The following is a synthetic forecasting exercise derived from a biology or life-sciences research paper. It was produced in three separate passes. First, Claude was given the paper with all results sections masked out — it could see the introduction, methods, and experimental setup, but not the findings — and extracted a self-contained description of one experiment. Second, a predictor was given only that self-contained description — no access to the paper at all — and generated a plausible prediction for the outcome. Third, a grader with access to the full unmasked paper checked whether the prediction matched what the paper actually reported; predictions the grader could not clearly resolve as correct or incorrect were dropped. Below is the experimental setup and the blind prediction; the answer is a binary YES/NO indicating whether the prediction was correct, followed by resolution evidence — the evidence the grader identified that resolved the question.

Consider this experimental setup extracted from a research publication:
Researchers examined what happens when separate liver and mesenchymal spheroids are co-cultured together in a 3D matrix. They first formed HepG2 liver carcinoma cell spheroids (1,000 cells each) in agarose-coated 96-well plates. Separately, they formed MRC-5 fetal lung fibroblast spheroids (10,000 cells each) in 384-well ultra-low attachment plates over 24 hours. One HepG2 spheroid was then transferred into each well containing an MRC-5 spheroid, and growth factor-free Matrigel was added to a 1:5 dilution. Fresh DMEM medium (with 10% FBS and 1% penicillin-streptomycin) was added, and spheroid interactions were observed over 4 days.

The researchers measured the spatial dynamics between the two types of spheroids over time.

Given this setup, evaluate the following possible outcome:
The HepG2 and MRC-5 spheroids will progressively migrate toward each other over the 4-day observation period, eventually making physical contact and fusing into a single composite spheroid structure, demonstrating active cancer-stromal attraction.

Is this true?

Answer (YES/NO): NO